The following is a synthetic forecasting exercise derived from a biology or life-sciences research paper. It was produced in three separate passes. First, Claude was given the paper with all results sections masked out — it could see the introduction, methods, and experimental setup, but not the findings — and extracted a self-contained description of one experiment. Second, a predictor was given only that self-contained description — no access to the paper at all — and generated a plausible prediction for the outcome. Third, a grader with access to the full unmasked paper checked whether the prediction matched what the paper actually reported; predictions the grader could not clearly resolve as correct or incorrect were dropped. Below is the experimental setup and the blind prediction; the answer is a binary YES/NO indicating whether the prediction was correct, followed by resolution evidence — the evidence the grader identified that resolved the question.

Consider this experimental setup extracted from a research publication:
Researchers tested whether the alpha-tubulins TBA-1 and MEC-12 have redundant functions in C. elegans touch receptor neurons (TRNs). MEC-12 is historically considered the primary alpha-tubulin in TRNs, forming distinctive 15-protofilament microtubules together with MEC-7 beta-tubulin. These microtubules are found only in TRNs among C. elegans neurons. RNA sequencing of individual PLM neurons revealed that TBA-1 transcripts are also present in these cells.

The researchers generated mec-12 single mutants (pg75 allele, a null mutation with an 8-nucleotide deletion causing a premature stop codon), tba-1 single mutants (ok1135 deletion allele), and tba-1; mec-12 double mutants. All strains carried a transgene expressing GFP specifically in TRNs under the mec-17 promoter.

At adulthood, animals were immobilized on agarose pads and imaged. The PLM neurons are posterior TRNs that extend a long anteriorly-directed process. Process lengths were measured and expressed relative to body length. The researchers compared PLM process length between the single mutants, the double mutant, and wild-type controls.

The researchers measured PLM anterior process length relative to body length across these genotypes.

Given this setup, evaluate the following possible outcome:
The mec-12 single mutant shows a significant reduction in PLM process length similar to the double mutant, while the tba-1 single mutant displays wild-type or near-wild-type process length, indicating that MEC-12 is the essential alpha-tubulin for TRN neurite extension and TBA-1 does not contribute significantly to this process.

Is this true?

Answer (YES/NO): NO